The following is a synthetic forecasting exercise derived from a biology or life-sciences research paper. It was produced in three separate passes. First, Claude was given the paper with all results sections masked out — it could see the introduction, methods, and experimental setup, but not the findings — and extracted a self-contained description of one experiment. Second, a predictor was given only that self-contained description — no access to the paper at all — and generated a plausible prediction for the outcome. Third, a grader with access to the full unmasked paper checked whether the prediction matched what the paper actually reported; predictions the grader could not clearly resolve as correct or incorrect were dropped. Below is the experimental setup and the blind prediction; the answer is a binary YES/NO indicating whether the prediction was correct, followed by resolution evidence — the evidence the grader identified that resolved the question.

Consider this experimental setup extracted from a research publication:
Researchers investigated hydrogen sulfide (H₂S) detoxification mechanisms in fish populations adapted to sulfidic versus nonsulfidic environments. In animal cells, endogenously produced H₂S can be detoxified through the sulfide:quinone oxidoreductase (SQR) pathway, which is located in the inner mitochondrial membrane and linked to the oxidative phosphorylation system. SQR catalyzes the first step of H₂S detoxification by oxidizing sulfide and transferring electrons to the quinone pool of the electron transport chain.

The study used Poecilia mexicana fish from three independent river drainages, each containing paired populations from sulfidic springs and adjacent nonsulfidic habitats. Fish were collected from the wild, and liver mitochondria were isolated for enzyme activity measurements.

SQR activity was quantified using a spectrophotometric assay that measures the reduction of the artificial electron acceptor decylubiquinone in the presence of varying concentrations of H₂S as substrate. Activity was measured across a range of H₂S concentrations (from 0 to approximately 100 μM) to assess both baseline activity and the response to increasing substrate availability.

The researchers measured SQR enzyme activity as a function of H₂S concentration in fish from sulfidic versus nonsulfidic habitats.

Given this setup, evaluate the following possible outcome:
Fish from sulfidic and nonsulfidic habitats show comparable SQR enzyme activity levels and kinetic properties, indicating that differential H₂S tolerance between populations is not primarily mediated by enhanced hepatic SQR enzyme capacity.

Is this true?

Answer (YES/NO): NO